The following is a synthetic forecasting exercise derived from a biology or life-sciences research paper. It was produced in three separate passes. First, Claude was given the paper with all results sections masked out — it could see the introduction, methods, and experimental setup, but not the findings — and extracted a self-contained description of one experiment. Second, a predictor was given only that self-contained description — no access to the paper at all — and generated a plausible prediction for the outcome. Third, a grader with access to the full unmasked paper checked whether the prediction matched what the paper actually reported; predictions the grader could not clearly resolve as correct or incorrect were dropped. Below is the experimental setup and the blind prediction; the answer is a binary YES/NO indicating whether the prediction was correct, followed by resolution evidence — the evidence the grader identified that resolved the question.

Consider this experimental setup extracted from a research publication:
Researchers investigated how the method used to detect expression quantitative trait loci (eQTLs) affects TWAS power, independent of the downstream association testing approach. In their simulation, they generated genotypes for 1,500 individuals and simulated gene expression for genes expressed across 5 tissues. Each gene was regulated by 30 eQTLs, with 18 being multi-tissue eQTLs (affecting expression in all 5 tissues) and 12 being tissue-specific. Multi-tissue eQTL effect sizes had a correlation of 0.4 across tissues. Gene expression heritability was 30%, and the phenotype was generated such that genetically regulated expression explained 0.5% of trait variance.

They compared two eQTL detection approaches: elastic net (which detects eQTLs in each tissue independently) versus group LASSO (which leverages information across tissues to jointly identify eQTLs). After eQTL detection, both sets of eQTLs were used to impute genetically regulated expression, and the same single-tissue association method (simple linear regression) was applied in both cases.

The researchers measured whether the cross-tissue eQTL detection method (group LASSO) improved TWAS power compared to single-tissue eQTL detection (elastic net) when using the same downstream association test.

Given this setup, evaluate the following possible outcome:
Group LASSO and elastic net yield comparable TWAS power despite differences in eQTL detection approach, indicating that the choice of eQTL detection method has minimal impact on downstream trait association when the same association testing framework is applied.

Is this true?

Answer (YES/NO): NO